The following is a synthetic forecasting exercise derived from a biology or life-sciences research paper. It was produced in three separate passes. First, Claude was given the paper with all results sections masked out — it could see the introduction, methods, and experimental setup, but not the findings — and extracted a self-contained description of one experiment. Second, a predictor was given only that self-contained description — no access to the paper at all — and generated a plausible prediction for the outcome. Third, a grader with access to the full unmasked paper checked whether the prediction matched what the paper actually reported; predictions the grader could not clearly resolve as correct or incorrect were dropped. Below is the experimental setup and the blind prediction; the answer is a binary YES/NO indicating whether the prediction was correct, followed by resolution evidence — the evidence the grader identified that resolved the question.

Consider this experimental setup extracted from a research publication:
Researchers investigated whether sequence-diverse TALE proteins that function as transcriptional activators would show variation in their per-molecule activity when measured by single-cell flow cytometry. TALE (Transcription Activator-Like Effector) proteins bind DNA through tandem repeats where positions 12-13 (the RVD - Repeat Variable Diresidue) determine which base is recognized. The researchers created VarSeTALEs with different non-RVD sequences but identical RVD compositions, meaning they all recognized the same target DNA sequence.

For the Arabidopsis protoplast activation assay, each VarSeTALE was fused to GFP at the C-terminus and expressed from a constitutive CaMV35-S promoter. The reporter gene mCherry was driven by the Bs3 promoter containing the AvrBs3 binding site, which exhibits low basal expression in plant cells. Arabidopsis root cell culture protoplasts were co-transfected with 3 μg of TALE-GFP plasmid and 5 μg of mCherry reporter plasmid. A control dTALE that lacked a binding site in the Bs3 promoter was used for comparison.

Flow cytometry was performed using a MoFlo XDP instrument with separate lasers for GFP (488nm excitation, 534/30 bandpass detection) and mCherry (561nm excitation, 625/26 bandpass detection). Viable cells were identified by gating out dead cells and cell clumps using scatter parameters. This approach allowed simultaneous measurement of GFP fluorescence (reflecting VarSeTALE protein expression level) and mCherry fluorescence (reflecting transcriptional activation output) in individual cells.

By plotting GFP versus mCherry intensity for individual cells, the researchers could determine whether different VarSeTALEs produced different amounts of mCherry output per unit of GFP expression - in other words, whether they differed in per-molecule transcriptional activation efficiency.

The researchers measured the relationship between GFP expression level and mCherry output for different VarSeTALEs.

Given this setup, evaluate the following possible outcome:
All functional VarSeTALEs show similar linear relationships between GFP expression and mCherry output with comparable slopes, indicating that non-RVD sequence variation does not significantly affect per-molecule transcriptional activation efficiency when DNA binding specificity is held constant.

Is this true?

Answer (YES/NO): NO